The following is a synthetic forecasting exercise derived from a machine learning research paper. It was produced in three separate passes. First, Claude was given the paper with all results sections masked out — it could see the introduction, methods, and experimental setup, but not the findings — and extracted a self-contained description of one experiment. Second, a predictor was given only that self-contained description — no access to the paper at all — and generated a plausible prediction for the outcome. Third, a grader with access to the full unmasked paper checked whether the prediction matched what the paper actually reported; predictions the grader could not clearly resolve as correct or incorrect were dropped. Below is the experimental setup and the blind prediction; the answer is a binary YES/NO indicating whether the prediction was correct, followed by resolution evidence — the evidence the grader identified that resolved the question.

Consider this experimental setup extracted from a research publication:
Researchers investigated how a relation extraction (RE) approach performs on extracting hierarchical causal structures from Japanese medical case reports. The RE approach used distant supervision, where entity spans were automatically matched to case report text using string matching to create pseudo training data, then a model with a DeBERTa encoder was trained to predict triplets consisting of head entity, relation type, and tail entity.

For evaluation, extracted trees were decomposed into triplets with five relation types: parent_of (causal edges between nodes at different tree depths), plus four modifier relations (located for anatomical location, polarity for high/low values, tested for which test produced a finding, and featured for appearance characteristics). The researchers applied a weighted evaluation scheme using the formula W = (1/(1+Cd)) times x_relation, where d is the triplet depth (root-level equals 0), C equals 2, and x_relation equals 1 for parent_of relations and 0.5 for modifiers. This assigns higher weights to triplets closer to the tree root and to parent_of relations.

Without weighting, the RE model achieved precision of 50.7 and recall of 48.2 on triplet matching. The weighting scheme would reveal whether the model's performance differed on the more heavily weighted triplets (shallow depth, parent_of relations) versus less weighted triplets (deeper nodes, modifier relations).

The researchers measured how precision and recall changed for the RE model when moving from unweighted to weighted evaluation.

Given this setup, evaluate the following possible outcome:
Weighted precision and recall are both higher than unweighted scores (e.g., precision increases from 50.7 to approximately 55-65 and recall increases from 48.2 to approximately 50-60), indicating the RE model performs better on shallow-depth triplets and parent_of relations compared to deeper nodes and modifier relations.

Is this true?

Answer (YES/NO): NO